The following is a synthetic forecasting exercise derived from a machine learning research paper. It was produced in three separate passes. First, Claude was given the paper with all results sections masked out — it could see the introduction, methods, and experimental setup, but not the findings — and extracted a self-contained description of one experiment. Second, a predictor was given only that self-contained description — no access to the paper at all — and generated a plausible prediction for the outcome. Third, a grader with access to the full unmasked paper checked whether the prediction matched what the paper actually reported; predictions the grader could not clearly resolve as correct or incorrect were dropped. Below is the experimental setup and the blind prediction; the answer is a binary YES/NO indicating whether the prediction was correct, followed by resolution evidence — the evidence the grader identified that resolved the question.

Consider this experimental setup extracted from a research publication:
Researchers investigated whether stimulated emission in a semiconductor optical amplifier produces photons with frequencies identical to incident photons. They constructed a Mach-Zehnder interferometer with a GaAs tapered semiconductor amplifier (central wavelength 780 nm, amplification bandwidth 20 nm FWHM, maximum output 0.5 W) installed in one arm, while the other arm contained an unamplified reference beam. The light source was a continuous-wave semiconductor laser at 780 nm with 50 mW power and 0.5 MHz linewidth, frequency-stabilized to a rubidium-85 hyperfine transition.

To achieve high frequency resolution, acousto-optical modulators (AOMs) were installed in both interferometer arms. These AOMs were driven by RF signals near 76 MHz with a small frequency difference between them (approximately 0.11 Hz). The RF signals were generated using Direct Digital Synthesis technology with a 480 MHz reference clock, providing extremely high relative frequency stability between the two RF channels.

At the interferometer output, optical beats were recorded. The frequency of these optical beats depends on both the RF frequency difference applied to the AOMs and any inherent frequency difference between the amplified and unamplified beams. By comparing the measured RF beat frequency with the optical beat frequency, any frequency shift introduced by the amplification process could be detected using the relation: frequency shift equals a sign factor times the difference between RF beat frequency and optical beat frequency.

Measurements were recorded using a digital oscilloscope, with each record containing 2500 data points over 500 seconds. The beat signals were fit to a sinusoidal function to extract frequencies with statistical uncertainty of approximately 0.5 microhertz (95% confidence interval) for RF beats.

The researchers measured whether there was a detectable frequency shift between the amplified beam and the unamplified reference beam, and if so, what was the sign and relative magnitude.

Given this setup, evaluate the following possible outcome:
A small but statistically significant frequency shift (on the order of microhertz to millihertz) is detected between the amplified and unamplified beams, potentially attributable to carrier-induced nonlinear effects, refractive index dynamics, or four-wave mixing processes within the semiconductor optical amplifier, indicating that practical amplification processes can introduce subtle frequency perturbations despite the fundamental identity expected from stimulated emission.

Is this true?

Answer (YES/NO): NO